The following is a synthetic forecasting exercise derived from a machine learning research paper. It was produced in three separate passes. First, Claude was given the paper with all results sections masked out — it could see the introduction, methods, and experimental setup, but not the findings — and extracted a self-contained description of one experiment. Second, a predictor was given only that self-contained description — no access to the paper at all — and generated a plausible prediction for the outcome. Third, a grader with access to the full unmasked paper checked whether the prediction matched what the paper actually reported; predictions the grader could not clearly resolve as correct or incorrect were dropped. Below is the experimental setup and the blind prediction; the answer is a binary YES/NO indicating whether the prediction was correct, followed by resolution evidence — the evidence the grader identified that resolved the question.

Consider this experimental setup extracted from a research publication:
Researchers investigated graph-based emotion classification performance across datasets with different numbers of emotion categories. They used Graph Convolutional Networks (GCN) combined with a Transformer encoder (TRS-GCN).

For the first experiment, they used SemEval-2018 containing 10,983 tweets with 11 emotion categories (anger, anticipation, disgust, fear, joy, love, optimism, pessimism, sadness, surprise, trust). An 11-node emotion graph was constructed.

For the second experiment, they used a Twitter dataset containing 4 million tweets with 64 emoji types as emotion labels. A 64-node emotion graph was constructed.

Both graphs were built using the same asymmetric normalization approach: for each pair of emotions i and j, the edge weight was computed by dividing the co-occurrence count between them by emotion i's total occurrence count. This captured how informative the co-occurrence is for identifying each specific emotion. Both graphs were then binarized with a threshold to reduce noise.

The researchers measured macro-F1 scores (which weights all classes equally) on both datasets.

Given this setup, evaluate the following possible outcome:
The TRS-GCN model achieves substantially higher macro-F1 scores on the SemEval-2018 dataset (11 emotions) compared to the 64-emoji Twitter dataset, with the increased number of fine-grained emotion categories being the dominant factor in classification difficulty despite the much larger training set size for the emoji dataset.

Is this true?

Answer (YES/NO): NO